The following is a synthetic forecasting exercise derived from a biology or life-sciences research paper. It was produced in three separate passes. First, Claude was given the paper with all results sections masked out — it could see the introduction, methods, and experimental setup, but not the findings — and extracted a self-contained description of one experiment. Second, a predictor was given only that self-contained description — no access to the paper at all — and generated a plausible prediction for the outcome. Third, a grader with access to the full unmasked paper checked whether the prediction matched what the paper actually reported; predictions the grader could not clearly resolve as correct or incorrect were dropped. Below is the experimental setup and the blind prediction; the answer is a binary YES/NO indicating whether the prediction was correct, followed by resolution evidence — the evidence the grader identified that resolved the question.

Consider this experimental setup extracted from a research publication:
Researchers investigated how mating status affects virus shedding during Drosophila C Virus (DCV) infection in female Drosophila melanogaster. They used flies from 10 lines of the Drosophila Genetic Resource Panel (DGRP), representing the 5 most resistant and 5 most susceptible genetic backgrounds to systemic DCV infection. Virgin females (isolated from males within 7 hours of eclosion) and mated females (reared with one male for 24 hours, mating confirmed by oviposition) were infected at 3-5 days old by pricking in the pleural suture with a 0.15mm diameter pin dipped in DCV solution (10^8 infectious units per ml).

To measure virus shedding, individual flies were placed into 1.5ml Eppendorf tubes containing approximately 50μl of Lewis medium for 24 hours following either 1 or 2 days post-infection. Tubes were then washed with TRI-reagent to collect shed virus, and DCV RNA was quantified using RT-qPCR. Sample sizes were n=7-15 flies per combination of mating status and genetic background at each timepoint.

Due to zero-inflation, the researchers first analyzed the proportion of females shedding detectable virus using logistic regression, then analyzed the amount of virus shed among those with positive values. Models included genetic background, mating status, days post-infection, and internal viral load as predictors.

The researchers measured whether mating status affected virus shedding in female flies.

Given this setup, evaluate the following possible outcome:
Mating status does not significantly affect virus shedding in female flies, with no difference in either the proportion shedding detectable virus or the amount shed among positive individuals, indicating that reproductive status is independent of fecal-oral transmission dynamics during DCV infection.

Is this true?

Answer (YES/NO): NO